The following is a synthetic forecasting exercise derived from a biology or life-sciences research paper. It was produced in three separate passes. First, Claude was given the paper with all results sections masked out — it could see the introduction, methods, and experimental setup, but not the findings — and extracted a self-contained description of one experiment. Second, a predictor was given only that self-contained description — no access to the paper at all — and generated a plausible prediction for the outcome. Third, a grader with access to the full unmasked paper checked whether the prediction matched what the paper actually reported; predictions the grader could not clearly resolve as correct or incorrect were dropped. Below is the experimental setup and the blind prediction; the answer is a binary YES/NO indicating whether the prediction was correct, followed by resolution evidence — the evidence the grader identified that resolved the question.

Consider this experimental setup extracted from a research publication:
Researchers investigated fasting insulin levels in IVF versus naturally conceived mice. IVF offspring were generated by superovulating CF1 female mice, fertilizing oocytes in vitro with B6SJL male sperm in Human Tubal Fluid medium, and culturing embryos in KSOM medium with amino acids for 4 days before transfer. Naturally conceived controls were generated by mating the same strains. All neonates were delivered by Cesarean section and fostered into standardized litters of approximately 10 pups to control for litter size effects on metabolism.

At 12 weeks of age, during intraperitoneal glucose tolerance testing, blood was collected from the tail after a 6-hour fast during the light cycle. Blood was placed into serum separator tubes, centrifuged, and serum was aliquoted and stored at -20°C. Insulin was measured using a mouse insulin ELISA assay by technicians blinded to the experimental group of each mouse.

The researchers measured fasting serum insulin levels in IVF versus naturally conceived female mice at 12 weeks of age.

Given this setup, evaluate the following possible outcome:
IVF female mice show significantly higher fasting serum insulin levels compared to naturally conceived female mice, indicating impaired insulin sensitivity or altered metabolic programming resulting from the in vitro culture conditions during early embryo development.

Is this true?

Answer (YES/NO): NO